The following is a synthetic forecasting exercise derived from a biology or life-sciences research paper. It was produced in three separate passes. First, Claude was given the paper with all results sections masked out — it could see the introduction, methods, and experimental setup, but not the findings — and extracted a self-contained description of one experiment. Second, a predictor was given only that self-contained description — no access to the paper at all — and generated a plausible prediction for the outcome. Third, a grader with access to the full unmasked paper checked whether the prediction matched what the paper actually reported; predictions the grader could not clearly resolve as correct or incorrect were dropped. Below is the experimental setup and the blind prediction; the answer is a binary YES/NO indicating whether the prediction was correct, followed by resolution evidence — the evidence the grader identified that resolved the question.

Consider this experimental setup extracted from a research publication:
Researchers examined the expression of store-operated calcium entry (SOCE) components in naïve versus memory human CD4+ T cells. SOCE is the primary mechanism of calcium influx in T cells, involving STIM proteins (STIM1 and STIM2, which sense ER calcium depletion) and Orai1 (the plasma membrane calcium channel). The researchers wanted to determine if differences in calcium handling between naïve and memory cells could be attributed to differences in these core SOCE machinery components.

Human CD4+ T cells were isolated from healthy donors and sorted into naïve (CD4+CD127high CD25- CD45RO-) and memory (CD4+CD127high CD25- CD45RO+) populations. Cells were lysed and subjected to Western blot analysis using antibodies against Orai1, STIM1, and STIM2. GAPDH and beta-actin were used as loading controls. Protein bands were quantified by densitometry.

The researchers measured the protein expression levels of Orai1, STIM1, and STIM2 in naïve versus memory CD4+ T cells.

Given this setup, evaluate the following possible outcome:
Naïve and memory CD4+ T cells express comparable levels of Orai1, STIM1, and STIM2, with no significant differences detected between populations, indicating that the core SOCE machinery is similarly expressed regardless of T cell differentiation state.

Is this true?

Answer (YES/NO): YES